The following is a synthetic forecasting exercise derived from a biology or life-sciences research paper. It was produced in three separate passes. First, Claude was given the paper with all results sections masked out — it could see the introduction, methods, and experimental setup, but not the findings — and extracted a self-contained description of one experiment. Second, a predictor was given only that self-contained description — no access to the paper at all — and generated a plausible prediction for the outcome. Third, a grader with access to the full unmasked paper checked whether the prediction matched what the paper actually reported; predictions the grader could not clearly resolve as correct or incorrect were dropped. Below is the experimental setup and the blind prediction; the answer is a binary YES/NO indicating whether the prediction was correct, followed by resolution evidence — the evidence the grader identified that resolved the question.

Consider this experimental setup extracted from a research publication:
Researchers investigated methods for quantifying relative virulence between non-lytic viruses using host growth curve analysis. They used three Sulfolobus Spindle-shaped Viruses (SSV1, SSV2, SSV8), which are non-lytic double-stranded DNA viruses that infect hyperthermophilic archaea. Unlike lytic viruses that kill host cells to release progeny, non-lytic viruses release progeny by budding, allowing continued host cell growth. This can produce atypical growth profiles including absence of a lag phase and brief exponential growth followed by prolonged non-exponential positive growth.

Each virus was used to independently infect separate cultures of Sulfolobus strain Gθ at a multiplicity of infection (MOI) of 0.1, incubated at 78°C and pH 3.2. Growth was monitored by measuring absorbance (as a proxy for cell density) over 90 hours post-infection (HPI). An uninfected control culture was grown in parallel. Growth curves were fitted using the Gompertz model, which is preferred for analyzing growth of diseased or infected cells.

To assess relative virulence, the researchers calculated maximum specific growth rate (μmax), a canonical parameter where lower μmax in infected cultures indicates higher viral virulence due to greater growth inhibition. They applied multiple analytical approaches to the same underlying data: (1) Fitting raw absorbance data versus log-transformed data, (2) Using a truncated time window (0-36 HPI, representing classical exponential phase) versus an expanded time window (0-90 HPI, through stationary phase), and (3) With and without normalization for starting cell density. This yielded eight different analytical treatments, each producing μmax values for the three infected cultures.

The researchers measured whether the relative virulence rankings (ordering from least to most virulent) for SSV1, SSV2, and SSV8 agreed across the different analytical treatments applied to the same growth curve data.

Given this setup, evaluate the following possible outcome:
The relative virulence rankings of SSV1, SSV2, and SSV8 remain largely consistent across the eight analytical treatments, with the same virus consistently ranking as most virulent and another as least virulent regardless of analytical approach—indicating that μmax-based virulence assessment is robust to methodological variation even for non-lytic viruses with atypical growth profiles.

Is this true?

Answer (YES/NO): NO